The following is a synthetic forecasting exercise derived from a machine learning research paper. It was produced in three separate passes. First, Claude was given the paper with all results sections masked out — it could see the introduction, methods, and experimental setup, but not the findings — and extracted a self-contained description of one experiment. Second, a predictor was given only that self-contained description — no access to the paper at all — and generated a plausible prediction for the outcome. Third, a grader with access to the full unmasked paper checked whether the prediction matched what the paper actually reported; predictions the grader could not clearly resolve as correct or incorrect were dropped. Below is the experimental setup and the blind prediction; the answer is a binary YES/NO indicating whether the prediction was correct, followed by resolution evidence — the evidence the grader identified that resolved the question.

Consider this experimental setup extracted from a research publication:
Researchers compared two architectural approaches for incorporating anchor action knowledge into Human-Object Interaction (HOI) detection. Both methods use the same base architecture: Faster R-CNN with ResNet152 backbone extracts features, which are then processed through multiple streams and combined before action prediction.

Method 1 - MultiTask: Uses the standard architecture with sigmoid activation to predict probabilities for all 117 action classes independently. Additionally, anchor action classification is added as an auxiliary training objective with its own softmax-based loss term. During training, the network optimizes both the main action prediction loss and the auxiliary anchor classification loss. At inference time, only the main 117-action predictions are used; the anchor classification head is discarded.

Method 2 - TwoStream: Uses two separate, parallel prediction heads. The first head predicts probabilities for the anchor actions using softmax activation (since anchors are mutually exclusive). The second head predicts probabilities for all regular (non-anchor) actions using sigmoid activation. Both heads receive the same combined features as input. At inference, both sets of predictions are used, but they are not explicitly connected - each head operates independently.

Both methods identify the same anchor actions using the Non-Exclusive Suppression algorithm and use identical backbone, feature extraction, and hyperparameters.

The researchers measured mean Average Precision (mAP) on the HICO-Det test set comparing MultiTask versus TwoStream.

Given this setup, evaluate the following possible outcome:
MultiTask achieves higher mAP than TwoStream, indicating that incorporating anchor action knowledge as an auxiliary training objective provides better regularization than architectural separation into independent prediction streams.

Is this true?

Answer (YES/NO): NO